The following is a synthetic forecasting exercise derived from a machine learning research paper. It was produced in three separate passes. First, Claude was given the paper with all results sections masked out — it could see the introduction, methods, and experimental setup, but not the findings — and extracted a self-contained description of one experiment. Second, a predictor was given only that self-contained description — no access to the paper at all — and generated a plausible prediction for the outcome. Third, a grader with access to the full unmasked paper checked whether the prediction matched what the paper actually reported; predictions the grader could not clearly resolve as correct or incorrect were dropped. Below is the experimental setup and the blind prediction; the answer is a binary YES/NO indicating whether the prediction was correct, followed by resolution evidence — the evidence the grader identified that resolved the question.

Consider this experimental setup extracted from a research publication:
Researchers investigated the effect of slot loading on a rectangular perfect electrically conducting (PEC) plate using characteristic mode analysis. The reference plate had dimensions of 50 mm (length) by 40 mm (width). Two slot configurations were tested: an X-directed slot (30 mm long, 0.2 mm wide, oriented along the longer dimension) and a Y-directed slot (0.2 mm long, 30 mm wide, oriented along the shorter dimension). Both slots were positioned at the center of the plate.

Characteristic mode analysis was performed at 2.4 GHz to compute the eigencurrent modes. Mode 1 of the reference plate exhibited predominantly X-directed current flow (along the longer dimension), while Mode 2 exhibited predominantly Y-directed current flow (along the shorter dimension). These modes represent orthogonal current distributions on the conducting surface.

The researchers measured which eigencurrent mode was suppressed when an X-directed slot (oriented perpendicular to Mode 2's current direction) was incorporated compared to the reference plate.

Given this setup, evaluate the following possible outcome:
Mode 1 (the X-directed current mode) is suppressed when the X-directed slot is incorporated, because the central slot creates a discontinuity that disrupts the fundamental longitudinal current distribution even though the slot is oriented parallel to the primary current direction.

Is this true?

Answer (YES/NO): NO